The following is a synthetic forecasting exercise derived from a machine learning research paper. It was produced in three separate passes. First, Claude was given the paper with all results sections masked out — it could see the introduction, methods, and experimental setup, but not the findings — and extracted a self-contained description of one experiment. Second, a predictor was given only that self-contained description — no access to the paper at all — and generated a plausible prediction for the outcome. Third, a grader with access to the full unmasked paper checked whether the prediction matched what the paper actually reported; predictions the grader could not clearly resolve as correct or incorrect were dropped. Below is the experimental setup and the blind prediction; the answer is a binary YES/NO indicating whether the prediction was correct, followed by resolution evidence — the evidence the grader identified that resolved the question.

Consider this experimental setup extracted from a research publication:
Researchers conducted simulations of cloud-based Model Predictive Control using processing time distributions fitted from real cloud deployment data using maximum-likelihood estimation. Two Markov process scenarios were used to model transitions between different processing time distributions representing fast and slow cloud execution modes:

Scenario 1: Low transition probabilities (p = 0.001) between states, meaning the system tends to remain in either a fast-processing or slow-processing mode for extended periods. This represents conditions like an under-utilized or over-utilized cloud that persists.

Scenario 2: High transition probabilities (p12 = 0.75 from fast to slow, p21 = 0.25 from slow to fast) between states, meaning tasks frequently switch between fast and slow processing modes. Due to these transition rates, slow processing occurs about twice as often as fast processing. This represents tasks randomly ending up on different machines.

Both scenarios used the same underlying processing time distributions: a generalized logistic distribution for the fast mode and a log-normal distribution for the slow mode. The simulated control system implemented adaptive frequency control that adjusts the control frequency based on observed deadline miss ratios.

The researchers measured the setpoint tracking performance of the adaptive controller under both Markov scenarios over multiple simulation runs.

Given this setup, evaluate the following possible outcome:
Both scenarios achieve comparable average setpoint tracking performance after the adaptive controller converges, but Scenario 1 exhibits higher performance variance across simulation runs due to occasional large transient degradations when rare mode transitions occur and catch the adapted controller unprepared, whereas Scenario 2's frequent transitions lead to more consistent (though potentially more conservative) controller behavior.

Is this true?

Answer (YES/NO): NO